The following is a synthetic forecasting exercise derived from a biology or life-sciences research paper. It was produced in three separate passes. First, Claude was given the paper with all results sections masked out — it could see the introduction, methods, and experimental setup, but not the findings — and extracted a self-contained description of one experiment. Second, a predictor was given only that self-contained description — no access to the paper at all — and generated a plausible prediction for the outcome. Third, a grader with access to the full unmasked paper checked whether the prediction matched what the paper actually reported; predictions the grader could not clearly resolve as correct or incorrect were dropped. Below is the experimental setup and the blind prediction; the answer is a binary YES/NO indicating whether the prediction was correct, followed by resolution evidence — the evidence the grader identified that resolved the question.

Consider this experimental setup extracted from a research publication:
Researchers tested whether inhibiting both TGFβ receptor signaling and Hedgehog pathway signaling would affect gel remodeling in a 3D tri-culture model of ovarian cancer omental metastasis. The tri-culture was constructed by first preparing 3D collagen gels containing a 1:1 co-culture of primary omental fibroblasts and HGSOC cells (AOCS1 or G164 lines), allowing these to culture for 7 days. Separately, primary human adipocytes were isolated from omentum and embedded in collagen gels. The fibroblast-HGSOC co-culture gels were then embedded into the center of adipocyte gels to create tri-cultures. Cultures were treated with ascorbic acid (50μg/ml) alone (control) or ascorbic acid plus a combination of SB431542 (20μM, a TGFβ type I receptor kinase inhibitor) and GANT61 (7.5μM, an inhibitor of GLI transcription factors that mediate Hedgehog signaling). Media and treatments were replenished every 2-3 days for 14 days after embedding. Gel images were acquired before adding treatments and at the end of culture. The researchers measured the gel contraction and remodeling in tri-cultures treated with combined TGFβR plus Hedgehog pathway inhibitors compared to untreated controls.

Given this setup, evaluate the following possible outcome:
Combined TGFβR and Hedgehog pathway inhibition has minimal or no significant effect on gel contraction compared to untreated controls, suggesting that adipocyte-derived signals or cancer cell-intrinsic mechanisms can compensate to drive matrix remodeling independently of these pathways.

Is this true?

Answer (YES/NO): NO